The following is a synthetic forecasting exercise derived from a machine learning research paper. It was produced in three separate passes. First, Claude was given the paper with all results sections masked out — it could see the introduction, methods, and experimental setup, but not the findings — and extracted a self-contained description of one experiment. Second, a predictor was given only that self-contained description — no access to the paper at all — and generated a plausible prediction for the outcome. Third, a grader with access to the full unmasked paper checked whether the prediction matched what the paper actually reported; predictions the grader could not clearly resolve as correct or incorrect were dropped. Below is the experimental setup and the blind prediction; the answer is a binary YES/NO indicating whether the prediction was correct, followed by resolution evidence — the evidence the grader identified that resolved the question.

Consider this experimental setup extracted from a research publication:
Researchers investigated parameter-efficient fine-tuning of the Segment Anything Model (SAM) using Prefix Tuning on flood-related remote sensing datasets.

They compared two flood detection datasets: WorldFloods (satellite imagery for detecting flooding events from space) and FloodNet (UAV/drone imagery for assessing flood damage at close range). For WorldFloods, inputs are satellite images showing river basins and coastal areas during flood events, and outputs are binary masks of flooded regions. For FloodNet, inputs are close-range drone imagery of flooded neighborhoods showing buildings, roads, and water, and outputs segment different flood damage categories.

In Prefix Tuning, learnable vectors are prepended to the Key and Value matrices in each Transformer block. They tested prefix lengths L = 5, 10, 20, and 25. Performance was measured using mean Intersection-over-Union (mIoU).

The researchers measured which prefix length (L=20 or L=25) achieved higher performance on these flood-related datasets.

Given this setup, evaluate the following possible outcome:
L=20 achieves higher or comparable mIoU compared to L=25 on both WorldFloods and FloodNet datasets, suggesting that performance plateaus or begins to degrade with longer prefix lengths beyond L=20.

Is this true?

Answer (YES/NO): NO